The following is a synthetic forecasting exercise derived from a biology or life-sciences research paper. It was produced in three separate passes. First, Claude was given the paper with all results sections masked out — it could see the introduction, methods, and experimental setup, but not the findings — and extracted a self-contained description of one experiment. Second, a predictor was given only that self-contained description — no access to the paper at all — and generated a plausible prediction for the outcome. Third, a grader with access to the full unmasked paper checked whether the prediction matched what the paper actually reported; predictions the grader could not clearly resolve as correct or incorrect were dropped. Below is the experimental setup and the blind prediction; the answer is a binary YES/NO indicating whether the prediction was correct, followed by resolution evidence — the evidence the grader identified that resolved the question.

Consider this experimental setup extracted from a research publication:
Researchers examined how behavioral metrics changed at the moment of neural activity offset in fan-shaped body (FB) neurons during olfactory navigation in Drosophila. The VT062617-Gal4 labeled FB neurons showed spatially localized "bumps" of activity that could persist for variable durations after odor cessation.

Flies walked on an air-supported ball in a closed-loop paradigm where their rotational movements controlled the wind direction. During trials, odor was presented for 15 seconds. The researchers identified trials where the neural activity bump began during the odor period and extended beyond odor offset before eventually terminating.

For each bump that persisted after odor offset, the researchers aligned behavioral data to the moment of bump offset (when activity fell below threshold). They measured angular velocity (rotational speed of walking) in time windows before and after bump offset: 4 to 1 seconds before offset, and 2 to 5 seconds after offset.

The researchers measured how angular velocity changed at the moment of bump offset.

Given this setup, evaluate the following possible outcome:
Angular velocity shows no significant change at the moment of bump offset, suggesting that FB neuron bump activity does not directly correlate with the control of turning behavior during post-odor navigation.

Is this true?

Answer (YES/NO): NO